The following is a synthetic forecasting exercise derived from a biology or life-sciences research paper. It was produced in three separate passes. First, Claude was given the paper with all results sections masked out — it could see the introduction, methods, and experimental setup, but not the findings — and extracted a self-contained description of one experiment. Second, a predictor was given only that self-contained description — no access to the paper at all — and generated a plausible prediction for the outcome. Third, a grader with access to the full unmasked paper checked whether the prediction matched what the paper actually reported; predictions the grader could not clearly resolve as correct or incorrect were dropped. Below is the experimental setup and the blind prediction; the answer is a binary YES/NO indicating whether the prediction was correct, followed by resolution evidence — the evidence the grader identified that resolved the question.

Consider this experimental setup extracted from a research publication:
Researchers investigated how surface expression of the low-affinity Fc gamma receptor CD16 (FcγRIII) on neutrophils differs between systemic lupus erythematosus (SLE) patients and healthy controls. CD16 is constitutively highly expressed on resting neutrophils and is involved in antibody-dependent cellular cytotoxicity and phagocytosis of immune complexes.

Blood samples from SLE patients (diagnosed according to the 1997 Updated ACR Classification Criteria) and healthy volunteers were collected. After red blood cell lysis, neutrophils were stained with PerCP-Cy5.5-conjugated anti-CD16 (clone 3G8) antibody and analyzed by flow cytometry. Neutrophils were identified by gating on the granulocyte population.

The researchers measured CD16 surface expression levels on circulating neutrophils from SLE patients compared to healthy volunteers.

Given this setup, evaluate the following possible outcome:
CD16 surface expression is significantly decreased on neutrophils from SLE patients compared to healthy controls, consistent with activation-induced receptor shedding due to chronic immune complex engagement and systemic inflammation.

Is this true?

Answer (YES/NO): YES